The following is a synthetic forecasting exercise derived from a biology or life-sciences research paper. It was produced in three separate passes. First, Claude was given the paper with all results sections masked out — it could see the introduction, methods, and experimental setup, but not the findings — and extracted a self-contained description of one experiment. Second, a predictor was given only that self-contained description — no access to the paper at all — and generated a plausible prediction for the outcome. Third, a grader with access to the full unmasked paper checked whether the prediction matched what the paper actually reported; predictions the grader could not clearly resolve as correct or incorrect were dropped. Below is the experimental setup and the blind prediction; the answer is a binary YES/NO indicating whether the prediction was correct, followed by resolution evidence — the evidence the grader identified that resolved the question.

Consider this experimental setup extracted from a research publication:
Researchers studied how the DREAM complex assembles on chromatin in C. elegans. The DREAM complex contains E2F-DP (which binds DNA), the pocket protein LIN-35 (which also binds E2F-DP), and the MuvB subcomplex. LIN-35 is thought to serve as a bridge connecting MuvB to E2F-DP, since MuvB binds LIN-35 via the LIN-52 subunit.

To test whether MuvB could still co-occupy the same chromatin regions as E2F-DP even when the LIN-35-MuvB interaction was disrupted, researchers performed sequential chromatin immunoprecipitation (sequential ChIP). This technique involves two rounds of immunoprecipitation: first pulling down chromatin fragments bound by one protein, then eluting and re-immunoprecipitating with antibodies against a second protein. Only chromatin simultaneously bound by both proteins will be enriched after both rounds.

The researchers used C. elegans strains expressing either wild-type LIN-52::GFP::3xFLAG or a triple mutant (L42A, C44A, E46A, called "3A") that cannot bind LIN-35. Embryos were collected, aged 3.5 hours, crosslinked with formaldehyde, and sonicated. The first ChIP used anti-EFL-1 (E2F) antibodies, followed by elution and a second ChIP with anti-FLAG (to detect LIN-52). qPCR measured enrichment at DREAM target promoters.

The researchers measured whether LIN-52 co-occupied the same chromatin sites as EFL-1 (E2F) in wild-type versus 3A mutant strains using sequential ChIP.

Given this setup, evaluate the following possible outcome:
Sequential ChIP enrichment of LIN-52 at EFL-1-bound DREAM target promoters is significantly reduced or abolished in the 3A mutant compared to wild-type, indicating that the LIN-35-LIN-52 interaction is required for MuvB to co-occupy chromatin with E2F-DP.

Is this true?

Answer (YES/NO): NO